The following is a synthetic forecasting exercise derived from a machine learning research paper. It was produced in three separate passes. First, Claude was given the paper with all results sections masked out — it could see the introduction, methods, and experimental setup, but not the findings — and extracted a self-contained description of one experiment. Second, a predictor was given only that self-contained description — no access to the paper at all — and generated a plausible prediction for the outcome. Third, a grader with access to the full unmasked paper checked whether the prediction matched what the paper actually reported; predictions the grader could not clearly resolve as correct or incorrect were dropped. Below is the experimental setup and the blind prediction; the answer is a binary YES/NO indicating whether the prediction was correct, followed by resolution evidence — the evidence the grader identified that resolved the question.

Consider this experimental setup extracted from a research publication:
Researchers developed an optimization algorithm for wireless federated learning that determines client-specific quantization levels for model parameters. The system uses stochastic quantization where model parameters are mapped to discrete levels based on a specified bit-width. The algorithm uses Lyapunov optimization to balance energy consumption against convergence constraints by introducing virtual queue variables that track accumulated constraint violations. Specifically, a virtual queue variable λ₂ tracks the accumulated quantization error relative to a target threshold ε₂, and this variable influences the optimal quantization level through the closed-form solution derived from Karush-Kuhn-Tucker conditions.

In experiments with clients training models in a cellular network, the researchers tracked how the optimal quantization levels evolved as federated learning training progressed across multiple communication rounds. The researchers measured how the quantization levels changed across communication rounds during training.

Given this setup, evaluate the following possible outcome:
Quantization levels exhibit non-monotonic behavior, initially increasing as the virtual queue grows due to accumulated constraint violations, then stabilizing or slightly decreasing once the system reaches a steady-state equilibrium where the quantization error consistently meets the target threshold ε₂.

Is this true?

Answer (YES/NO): NO